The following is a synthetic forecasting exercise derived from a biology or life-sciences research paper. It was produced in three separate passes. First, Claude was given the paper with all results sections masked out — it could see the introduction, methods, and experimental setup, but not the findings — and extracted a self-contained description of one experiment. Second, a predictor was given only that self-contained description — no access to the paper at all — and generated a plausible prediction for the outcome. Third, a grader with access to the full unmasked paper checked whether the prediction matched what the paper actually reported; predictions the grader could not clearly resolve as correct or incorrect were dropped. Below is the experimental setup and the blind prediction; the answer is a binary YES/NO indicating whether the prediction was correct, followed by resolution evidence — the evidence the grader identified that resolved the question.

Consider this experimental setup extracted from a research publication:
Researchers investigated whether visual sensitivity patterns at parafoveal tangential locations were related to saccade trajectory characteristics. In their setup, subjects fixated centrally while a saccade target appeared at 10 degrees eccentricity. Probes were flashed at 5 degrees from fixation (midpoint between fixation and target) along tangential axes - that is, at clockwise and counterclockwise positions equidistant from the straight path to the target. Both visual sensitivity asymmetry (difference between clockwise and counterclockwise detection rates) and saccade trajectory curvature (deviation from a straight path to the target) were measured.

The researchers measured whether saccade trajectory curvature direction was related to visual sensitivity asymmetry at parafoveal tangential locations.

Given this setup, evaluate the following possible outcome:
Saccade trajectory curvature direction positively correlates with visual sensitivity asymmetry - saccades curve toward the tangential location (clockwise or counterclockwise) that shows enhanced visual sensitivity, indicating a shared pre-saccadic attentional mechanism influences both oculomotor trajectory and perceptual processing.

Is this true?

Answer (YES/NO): YES